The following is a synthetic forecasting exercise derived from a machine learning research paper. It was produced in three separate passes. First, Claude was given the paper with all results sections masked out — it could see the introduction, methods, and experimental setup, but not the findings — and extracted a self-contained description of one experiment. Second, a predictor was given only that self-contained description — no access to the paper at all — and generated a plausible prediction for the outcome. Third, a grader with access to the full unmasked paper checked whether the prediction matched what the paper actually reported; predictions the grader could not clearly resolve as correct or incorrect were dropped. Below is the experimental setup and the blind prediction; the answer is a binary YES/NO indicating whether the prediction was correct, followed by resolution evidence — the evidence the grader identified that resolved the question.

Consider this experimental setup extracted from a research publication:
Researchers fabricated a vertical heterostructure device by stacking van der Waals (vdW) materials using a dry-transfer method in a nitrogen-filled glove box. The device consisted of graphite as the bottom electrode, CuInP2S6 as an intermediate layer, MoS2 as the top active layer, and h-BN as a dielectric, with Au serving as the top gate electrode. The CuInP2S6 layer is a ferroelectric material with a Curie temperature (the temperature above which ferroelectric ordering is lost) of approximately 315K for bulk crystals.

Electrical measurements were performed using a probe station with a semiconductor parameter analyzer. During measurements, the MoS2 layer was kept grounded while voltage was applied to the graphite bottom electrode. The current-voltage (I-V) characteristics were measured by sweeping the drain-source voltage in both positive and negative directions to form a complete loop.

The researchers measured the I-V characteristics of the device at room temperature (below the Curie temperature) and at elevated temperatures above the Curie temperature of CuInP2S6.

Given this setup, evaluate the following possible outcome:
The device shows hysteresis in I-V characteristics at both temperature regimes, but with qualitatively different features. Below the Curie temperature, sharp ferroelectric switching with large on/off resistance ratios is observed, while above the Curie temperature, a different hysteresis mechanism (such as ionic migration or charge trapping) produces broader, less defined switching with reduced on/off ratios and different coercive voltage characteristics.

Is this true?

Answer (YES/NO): NO